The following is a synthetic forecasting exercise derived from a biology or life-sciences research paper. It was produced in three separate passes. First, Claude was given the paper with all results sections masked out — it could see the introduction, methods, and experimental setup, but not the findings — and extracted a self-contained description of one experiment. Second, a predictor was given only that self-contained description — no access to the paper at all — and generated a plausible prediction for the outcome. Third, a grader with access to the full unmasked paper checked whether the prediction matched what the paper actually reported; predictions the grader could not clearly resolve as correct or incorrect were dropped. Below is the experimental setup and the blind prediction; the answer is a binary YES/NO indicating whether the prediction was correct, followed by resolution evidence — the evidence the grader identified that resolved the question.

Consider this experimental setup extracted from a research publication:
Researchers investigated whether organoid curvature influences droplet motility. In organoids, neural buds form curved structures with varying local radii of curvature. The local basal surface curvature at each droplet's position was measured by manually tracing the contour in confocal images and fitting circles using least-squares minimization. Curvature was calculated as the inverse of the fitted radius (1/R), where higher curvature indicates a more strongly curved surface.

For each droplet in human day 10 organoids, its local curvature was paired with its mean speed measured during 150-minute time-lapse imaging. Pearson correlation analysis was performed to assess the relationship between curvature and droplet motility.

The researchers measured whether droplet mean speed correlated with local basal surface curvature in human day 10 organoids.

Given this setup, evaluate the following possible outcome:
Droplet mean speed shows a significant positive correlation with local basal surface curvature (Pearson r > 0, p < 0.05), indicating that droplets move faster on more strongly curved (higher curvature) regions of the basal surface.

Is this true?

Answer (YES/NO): NO